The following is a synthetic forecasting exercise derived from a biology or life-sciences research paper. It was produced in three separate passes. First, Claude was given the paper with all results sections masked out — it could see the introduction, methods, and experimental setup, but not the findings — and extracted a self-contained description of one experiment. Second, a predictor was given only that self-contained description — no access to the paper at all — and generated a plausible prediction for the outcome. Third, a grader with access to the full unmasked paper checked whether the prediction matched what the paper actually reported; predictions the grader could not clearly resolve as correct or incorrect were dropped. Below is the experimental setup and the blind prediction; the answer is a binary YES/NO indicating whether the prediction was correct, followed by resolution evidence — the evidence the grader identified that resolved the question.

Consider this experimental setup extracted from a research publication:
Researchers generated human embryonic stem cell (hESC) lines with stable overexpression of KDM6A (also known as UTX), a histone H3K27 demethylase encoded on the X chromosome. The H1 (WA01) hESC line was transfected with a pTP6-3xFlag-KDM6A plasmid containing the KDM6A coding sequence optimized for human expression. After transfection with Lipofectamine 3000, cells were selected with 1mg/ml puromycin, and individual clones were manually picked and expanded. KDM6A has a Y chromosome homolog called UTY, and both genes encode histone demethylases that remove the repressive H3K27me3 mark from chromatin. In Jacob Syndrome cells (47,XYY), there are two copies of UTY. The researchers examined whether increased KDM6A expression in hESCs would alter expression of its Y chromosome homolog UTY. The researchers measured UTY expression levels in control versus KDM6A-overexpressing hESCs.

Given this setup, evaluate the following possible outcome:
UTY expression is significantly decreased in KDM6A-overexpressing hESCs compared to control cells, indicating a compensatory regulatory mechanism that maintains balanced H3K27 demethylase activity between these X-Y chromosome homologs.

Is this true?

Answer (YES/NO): NO